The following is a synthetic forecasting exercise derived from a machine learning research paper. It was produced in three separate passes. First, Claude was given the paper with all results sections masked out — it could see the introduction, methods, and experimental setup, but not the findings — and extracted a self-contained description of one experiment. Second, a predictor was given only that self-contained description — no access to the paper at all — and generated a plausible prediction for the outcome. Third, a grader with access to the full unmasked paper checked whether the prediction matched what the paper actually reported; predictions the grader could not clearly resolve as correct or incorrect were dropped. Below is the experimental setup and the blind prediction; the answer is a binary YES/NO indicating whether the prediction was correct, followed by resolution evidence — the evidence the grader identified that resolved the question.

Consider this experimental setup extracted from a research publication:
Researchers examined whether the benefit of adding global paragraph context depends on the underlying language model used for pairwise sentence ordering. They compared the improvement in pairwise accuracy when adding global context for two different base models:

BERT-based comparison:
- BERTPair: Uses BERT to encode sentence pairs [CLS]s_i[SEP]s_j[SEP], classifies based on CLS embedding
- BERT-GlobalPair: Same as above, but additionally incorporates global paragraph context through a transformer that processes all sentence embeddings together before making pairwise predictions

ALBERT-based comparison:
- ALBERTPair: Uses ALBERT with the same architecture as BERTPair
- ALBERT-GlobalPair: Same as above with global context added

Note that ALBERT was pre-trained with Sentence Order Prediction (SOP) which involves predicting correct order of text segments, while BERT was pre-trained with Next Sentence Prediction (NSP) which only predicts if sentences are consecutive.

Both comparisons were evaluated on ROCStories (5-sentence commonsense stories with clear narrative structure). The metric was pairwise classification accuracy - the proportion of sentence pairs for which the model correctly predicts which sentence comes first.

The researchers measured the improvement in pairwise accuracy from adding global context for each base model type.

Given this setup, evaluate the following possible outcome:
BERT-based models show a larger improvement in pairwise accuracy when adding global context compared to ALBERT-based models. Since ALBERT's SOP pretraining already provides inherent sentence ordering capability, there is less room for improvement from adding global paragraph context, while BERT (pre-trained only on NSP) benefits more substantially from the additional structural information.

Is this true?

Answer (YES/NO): YES